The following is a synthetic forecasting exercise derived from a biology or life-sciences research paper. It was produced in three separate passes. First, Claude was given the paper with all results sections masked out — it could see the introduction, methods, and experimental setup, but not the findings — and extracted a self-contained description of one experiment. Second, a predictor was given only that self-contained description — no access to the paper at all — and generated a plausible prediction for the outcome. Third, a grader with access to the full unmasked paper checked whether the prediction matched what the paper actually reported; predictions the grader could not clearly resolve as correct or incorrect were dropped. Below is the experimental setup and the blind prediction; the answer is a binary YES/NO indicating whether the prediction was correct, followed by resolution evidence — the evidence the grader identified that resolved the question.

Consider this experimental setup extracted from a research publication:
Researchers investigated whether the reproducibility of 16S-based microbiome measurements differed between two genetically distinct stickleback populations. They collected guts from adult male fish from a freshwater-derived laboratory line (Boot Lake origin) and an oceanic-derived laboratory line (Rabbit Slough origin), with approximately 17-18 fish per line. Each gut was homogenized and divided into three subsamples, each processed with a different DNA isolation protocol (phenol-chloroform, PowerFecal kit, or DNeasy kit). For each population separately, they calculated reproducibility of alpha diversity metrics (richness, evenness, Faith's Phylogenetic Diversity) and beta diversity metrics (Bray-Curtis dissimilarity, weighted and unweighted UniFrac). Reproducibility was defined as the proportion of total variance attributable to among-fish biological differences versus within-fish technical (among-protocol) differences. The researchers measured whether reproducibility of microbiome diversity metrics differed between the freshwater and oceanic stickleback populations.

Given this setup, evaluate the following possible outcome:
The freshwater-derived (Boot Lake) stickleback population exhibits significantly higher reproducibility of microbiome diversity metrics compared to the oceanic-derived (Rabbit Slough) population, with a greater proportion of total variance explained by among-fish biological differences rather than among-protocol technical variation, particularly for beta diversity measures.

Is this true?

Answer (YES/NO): NO